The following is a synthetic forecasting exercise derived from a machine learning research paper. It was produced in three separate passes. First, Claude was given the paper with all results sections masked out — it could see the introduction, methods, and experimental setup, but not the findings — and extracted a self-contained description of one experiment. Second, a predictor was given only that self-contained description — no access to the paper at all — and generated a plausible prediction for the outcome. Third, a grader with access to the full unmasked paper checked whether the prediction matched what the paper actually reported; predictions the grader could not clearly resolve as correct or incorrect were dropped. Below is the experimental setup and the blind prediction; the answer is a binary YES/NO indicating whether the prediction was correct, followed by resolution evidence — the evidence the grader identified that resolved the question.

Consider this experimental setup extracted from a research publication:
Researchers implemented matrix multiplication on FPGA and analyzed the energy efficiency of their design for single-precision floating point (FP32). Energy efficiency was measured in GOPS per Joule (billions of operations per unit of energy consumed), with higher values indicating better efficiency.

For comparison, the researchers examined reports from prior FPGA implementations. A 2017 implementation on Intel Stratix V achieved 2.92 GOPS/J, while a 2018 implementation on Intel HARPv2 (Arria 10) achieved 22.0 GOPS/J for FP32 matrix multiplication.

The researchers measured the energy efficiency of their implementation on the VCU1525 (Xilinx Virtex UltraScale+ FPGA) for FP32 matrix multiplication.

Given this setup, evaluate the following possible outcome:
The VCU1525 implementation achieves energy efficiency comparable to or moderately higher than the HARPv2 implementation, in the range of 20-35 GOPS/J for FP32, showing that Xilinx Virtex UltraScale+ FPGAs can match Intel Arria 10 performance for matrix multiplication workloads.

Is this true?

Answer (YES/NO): NO